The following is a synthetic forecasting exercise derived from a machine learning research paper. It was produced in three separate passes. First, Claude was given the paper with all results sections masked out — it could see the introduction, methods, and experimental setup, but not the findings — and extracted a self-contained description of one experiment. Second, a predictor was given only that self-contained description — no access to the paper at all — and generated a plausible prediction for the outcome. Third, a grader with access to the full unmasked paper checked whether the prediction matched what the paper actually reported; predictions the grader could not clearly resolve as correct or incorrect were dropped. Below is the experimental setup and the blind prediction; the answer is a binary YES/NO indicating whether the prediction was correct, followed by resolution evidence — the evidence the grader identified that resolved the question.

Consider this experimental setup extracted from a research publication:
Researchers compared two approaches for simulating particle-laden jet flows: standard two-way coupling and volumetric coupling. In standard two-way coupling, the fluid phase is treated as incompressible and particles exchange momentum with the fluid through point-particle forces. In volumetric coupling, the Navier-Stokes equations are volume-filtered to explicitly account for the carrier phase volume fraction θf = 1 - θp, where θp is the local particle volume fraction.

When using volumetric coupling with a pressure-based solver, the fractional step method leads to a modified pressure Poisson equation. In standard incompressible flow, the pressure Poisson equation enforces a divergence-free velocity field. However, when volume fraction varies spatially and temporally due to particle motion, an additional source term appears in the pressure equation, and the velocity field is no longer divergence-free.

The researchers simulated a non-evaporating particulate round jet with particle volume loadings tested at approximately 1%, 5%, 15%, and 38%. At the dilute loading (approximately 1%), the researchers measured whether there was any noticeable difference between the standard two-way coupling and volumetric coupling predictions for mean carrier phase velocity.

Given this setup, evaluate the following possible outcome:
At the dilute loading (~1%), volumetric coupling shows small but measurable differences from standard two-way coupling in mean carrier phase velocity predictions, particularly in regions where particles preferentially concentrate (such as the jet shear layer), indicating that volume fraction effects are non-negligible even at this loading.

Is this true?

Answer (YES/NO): NO